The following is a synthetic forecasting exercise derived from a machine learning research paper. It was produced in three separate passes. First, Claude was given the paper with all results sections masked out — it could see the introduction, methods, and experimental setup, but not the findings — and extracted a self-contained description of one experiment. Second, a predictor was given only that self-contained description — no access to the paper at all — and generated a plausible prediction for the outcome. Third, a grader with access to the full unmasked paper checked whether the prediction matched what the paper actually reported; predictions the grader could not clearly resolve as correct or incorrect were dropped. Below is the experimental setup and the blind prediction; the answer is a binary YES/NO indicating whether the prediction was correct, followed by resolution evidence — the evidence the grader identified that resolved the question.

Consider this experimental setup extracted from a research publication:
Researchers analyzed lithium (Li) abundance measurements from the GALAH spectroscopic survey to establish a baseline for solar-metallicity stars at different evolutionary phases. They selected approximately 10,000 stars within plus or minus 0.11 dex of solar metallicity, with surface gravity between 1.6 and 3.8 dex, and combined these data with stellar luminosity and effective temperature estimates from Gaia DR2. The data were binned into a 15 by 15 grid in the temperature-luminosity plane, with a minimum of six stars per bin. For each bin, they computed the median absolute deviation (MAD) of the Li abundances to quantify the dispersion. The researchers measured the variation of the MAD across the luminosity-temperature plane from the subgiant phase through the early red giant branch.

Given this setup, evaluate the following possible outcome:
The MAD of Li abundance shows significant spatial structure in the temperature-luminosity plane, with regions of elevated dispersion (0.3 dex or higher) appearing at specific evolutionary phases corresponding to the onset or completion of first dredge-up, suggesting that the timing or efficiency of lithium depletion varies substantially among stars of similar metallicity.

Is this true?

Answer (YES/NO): NO